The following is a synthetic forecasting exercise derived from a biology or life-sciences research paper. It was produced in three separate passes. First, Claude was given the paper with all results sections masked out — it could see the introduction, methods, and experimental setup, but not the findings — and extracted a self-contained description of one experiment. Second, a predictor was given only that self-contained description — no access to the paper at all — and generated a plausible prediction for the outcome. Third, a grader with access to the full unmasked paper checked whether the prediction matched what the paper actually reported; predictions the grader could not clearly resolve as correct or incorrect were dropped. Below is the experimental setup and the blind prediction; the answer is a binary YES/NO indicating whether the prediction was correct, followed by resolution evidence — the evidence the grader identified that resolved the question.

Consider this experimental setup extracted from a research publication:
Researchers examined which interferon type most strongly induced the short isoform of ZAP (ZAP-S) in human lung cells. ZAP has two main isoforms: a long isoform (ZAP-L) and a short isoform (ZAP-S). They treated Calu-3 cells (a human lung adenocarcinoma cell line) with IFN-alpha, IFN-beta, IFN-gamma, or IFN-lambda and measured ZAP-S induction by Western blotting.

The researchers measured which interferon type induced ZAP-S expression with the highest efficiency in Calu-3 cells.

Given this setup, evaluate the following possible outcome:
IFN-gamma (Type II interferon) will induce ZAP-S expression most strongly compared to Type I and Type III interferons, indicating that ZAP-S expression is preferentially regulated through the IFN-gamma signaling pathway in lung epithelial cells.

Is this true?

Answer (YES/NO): YES